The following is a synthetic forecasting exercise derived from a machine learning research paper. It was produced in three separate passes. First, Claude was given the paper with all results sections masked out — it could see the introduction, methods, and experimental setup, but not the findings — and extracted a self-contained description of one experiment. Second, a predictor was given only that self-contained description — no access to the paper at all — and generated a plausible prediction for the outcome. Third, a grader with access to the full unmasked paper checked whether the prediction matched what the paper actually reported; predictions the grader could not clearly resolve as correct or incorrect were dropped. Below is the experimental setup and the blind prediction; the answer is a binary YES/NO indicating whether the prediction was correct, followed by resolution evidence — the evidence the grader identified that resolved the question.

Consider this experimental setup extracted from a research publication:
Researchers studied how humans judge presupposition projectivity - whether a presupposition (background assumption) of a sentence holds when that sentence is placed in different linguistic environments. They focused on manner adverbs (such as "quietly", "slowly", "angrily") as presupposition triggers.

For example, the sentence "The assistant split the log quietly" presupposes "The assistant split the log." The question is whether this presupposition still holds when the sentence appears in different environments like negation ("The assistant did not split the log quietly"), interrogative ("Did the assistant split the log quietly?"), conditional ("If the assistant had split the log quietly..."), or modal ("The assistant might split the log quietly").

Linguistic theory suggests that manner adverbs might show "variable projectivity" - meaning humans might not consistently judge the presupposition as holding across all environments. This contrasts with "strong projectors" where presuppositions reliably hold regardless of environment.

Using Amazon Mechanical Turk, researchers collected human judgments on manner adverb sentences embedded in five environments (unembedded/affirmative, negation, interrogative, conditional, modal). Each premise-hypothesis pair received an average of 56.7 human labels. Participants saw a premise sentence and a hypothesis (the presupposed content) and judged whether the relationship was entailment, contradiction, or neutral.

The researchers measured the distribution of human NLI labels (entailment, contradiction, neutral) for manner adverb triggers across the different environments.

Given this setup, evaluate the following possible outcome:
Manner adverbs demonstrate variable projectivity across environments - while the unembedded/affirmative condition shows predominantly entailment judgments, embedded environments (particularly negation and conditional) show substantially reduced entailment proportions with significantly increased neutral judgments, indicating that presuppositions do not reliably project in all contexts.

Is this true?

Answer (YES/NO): NO